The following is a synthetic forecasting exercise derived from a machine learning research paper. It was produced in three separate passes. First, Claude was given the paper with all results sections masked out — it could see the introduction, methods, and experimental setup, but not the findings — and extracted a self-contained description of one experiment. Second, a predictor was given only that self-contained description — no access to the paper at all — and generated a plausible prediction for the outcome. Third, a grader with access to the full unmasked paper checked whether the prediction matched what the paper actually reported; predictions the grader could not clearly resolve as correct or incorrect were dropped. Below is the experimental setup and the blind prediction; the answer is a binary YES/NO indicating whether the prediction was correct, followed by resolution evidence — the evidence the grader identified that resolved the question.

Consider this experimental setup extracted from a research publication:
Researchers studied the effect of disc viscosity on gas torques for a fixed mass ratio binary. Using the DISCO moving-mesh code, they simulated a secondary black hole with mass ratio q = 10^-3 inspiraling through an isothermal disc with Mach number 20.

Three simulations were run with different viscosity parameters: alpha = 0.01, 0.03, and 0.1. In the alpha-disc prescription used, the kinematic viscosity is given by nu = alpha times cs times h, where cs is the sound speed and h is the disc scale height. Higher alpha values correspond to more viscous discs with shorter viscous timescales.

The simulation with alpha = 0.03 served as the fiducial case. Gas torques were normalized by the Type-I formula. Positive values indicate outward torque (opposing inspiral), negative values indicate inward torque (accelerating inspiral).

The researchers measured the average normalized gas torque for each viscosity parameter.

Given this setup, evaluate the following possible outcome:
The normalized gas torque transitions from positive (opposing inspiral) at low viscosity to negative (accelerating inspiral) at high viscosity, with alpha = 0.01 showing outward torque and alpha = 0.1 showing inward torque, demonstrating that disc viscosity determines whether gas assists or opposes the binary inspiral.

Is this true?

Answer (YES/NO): NO